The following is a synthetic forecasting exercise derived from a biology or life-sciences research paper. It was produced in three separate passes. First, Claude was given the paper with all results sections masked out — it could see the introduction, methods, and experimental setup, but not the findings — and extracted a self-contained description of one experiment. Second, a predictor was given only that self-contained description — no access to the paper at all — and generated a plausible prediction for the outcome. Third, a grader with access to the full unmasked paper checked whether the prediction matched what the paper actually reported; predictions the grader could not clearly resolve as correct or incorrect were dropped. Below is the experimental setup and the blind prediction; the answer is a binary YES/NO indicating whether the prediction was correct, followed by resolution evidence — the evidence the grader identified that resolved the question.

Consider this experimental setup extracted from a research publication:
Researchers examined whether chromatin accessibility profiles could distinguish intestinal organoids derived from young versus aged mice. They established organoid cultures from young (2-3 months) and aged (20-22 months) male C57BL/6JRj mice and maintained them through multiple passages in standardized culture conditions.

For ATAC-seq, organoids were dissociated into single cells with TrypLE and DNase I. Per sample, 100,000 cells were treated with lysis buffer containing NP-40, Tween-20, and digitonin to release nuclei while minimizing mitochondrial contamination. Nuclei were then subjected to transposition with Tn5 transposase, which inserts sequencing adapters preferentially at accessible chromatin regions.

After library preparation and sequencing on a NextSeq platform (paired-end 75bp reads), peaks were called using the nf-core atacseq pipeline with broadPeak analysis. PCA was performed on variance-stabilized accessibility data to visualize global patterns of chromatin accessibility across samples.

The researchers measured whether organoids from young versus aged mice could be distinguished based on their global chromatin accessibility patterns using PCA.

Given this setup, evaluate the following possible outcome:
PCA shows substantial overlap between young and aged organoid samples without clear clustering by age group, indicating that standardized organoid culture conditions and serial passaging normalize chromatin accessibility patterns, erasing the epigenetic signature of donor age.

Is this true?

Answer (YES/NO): NO